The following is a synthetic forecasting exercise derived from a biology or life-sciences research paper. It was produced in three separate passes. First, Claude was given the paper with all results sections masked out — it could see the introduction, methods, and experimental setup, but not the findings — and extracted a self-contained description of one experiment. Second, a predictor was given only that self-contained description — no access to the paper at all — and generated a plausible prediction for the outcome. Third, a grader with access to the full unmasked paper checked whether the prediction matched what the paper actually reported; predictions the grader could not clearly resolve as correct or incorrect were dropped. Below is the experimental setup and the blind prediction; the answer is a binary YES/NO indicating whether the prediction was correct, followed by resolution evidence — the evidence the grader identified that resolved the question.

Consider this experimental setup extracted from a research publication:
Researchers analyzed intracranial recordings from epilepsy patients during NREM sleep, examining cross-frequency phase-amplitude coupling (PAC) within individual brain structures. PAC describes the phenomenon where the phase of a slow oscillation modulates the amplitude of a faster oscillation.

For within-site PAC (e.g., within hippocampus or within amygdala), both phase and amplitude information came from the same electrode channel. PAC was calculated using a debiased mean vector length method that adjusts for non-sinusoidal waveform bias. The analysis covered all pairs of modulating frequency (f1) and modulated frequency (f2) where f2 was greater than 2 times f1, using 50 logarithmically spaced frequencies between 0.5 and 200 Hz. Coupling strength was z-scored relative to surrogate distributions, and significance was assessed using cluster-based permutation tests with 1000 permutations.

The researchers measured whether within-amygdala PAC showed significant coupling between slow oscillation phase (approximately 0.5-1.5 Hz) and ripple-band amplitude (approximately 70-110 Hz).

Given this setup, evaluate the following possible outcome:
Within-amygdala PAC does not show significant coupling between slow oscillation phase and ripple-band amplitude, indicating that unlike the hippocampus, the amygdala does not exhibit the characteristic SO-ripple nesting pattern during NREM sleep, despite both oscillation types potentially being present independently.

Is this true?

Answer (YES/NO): NO